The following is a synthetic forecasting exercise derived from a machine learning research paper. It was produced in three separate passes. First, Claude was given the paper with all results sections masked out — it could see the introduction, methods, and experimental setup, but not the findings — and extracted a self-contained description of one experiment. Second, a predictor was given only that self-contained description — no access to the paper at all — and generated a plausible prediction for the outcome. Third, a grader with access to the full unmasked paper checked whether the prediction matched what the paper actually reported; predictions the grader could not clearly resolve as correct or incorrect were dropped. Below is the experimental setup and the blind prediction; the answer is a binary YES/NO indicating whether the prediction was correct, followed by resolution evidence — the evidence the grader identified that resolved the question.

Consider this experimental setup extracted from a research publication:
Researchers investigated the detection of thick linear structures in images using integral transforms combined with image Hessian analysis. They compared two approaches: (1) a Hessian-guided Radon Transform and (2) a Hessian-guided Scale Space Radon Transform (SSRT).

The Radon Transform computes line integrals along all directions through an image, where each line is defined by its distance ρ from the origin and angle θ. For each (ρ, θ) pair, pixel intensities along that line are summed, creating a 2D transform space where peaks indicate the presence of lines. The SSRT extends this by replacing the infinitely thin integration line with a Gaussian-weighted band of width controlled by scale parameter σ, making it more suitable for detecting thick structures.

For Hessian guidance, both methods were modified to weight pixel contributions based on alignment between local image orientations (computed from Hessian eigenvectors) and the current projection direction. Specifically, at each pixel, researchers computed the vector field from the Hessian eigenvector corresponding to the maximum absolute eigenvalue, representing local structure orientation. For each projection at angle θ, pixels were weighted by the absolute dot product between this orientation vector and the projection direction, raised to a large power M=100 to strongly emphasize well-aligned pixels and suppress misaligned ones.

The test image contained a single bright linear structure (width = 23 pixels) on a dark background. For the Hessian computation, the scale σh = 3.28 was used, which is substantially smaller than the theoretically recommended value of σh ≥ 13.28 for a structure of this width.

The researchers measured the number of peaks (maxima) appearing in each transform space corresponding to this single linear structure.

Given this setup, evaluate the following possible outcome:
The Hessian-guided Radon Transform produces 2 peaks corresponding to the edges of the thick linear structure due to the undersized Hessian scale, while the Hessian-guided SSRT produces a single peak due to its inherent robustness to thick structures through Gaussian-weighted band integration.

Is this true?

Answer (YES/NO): NO